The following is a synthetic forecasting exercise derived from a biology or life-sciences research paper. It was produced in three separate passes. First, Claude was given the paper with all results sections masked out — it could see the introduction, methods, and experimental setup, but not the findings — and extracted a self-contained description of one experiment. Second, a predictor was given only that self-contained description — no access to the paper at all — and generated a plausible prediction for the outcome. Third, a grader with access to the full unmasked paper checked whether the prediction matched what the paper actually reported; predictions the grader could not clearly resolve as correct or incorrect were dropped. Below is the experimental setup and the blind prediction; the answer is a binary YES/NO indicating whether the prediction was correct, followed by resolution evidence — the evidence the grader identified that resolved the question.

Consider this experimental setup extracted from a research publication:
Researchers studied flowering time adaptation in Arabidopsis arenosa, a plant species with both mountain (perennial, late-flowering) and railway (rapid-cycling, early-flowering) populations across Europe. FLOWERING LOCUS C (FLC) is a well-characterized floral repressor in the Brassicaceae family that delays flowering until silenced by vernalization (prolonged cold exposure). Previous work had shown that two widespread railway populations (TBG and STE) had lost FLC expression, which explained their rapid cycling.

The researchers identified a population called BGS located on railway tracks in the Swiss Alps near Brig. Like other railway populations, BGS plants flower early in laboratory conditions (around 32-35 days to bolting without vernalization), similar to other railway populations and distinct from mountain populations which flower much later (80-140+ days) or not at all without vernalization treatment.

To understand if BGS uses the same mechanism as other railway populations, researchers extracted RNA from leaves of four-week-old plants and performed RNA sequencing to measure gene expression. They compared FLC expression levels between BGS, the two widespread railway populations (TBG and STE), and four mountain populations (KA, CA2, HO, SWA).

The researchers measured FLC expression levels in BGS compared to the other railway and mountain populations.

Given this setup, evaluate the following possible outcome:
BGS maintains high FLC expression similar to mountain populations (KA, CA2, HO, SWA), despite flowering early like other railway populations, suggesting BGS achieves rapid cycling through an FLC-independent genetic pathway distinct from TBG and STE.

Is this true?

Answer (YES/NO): YES